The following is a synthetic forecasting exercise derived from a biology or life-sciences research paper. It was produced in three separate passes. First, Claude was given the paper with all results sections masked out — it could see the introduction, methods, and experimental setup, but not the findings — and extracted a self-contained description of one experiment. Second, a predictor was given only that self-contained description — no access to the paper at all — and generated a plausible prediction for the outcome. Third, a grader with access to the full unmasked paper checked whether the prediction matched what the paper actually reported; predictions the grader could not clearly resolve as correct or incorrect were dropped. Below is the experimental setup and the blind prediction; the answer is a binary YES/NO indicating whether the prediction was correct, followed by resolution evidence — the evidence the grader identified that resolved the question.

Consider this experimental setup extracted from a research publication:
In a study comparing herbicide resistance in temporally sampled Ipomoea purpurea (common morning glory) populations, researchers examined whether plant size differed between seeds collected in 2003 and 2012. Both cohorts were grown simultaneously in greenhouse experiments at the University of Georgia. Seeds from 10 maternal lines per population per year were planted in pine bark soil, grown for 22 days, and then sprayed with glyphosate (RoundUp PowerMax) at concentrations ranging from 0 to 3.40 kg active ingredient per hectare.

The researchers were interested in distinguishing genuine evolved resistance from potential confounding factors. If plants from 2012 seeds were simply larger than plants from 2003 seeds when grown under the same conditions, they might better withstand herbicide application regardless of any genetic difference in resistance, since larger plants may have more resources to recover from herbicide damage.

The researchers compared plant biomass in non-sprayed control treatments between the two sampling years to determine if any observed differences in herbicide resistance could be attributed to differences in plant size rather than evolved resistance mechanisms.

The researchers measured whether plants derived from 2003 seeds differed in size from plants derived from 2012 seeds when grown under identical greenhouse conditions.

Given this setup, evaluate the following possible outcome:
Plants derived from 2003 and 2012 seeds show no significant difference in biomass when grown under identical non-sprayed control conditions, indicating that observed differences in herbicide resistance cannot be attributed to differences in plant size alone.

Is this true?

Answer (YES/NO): YES